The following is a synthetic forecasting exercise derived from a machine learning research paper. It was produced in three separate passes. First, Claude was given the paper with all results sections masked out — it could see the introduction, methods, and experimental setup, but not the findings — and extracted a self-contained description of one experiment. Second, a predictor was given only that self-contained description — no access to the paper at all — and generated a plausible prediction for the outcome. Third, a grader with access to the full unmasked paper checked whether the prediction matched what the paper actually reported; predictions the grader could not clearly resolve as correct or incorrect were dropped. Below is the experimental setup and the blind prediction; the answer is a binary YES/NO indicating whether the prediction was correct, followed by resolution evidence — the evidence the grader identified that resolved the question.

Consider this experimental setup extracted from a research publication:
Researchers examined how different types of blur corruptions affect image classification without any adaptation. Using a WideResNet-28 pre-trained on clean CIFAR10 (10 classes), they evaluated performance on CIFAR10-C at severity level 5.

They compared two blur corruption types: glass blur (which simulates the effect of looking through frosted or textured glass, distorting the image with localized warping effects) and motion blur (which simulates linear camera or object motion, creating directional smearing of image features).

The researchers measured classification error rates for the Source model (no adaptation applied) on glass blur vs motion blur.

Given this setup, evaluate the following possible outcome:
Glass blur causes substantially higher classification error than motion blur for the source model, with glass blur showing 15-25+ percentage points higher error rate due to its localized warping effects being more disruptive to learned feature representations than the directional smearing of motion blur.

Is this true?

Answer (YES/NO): YES